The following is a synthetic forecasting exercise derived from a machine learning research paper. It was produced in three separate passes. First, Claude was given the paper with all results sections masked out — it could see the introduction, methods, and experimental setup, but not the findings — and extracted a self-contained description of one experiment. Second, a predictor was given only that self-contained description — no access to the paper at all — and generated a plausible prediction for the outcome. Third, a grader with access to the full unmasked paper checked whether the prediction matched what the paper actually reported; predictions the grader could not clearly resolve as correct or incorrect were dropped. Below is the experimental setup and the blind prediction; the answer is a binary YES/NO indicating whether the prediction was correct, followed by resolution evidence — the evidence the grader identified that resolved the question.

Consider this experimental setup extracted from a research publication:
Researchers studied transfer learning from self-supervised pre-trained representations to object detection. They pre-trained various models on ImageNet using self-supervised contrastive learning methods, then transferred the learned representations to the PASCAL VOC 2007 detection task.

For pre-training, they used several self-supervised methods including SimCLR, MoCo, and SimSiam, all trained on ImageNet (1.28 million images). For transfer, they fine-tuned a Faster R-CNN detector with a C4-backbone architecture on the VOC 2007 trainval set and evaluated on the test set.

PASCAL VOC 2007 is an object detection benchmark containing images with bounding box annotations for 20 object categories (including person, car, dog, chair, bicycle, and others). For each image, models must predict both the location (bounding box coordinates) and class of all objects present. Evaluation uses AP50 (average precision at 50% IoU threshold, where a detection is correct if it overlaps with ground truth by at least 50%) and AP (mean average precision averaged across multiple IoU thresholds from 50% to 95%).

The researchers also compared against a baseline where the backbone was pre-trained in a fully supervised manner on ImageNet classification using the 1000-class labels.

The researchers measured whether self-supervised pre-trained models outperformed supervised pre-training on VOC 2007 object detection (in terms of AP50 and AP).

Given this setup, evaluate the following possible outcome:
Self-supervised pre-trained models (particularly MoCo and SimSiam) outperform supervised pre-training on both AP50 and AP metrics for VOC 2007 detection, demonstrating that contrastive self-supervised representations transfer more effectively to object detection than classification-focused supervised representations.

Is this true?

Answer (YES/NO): YES